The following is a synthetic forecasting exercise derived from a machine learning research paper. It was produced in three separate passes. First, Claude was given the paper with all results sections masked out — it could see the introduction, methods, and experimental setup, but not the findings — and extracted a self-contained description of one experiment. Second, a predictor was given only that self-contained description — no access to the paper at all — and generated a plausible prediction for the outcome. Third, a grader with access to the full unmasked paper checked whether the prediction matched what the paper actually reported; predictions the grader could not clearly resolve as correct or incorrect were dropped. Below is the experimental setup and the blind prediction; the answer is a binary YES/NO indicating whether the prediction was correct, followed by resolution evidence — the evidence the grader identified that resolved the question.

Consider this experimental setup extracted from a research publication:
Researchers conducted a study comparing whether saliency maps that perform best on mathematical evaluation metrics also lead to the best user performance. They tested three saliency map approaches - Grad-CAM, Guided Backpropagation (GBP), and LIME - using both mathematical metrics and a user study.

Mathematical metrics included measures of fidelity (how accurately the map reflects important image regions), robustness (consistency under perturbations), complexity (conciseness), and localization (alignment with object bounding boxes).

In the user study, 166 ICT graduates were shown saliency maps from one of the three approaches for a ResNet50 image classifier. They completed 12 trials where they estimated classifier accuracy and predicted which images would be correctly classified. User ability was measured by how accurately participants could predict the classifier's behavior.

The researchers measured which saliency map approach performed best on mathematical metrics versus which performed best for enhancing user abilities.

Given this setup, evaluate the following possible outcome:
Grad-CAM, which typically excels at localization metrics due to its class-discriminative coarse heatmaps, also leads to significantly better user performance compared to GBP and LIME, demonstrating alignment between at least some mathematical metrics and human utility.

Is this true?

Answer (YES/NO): NO